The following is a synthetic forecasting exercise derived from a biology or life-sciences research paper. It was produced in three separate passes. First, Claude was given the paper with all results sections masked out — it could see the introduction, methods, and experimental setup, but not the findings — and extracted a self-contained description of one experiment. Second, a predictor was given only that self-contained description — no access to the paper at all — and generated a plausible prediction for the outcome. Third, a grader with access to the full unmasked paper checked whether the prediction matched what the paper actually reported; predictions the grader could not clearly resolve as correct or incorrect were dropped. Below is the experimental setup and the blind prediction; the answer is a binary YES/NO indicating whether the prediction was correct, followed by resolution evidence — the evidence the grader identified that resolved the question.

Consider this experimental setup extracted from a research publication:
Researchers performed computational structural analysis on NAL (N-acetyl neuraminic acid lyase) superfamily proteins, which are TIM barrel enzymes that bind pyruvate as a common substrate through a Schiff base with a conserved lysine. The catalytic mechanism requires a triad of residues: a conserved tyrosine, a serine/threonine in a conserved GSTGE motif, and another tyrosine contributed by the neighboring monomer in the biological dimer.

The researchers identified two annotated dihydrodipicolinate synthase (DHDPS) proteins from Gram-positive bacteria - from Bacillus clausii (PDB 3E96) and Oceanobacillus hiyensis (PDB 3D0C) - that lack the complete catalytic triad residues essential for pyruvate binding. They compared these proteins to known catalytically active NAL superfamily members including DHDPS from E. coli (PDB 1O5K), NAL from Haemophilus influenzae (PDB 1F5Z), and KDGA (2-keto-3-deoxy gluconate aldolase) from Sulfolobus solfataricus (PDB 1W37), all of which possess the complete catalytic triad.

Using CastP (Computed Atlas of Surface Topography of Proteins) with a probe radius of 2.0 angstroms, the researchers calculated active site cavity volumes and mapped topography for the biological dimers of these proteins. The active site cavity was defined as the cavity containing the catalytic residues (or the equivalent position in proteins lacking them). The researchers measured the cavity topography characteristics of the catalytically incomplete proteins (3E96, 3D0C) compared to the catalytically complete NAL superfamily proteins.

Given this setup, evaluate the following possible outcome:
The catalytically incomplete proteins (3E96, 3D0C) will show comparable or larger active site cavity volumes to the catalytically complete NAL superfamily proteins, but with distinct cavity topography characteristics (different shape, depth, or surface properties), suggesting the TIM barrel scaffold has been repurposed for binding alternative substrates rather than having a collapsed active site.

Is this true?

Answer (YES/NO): YES